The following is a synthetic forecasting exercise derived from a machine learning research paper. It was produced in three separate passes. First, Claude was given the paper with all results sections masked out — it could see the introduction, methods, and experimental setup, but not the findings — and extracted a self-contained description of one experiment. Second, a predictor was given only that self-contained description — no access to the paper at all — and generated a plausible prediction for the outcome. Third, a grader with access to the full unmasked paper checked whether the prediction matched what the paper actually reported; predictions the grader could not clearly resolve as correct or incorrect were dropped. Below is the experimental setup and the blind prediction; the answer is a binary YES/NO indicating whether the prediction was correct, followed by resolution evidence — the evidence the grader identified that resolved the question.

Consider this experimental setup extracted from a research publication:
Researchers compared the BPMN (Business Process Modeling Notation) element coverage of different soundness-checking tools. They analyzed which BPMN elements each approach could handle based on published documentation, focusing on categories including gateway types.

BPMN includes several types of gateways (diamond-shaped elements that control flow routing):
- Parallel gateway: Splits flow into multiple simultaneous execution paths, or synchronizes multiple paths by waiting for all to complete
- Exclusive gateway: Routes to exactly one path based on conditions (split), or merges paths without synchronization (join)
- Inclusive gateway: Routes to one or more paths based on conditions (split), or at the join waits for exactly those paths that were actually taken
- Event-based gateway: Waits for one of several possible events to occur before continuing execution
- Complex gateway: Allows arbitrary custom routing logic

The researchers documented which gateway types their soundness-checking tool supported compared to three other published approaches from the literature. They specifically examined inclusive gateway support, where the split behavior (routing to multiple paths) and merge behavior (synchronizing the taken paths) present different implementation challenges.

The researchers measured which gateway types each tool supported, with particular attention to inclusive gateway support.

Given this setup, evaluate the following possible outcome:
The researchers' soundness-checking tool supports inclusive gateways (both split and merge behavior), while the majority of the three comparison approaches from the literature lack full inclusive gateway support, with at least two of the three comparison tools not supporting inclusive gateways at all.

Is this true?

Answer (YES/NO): NO